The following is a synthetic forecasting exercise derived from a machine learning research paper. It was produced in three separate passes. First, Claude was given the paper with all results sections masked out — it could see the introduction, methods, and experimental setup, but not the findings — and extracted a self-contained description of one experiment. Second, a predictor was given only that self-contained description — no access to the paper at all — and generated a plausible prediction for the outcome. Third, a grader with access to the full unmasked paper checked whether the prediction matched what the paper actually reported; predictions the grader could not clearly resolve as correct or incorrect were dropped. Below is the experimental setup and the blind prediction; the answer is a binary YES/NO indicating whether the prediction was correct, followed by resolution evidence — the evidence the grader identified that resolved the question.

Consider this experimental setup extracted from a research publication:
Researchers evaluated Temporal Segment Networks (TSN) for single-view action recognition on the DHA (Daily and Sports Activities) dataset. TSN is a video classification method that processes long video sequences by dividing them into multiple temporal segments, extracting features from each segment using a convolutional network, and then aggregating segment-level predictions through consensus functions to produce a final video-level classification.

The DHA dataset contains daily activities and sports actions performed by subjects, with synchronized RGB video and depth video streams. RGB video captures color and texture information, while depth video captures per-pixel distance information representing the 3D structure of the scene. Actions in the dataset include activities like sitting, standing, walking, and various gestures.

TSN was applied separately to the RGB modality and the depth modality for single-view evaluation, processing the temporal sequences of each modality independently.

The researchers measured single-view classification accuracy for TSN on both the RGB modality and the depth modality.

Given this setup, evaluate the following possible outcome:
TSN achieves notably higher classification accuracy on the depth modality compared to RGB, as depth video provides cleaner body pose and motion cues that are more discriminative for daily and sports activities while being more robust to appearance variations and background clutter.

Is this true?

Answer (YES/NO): YES